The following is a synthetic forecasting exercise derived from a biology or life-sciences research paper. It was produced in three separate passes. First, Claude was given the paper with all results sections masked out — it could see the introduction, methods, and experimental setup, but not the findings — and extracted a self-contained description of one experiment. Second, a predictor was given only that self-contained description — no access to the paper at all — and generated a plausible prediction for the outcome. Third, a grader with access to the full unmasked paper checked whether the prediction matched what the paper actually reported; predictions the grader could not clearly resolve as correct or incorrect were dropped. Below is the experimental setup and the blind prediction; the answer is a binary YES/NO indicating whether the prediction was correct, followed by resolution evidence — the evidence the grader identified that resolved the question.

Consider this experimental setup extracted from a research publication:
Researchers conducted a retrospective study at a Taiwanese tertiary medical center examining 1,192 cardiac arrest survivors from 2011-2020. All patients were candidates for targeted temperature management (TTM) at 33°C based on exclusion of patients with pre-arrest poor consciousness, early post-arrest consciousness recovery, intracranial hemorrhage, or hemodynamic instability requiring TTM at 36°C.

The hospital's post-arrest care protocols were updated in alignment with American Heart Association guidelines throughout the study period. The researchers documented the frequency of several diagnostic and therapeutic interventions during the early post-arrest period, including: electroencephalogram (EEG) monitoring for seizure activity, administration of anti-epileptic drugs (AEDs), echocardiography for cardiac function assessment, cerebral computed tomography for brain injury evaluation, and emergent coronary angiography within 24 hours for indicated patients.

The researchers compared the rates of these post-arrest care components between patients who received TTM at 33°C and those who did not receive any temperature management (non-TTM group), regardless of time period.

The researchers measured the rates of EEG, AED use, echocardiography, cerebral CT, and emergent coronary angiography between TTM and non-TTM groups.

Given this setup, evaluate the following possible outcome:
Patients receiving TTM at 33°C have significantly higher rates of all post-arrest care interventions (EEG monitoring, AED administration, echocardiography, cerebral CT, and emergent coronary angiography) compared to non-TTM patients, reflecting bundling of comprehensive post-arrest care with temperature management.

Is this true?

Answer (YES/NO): YES